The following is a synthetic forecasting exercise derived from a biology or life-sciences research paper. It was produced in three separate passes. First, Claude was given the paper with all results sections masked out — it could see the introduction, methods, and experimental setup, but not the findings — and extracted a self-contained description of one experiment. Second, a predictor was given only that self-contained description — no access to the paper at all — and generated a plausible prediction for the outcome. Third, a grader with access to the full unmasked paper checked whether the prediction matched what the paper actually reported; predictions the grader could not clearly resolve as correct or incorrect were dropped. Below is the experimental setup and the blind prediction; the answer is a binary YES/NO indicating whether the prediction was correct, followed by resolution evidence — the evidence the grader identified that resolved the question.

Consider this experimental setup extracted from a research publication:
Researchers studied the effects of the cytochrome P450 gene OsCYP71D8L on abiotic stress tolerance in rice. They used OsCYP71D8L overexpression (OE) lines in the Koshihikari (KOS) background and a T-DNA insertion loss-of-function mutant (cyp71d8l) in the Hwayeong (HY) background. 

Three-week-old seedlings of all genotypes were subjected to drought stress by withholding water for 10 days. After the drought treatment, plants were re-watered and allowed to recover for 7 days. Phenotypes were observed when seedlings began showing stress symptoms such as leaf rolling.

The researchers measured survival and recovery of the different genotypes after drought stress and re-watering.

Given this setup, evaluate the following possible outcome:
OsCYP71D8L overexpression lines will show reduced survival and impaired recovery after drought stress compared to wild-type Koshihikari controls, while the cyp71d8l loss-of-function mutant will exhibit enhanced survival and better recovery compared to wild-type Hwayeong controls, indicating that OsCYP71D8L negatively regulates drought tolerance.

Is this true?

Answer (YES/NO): NO